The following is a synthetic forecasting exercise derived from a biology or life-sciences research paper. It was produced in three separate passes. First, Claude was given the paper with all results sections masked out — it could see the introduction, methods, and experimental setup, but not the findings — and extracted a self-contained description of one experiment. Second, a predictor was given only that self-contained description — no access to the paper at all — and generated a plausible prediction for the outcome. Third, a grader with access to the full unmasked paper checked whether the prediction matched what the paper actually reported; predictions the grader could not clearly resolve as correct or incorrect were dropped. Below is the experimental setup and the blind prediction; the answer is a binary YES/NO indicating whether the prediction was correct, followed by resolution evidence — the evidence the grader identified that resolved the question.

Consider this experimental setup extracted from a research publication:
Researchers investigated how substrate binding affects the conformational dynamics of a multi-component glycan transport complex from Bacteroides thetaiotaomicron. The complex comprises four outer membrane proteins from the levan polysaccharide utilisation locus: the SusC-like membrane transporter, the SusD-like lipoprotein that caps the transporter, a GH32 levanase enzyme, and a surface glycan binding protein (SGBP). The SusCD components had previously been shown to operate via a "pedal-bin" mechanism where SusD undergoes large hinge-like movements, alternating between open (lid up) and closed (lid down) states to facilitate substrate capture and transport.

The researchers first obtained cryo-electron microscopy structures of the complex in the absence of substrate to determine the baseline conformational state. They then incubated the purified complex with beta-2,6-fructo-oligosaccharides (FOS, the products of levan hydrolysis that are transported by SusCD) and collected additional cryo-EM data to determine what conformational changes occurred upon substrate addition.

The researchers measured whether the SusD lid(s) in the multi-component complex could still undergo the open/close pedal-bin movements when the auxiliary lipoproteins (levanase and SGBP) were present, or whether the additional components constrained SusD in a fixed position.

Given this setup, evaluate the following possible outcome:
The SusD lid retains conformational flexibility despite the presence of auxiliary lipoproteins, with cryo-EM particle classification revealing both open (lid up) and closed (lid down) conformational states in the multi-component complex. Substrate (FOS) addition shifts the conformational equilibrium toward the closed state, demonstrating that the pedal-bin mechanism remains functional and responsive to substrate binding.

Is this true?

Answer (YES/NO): NO